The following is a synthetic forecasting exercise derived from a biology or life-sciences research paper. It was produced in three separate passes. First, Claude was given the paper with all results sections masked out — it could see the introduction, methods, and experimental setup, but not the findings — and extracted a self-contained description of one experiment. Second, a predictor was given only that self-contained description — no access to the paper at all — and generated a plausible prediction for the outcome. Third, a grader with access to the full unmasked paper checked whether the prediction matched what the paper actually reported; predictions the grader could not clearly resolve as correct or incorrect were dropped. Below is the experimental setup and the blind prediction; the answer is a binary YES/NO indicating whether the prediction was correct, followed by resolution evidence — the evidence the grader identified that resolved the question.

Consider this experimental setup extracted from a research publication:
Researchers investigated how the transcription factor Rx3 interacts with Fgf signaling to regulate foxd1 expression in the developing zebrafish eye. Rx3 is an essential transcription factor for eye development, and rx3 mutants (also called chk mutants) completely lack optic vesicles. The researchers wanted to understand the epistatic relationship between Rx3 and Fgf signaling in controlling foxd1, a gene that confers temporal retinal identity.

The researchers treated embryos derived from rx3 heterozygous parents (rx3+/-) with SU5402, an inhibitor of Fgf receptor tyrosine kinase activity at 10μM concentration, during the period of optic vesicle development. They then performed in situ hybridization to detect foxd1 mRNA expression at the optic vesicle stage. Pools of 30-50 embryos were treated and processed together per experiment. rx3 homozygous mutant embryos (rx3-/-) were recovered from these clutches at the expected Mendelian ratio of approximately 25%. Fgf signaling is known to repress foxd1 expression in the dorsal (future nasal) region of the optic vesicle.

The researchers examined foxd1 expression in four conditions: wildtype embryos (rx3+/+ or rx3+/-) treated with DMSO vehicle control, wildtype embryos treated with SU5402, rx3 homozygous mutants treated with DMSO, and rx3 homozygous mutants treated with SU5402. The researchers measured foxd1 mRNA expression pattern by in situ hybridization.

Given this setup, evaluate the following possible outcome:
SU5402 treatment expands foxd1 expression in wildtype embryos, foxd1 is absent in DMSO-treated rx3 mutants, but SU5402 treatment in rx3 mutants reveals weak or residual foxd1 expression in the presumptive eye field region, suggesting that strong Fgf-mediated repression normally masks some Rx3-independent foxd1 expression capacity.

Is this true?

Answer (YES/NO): NO